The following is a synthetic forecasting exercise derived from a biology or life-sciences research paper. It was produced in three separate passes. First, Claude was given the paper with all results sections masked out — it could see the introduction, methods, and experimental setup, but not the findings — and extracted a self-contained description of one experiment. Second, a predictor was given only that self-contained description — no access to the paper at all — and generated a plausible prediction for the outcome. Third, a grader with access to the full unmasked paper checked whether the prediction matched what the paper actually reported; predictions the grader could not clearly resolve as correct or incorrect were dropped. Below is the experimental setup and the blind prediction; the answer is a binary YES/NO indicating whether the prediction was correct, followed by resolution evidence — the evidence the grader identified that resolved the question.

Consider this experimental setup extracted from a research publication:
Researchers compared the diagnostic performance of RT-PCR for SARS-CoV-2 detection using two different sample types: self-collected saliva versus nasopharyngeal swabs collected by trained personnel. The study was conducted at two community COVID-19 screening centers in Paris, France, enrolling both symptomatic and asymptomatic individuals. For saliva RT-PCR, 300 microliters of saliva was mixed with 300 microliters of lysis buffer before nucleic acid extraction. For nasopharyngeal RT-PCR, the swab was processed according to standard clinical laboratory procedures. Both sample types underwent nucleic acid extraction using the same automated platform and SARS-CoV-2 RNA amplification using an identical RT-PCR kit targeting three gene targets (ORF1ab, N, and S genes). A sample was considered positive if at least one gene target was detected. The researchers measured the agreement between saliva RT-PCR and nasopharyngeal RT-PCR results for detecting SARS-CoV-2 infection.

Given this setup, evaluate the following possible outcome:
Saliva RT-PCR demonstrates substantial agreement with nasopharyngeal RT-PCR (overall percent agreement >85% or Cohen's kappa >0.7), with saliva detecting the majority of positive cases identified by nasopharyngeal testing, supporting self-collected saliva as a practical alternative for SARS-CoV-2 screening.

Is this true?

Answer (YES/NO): YES